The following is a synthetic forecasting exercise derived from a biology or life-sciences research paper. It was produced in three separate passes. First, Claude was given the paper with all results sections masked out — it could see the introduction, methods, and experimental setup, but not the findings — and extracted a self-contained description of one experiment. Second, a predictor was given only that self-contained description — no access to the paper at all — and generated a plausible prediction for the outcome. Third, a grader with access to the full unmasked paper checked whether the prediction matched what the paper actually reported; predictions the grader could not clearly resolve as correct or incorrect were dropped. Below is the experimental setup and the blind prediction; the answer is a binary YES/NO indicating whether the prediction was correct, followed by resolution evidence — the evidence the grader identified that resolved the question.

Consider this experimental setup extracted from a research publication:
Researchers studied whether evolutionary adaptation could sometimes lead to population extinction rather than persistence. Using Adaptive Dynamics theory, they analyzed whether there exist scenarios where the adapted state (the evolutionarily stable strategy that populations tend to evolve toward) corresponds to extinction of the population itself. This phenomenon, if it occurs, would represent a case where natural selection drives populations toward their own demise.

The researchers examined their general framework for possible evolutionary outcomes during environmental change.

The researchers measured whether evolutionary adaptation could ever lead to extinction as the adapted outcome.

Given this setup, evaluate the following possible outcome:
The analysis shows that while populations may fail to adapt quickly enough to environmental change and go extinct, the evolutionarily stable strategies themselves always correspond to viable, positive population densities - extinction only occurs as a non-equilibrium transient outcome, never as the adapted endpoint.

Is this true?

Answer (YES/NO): NO